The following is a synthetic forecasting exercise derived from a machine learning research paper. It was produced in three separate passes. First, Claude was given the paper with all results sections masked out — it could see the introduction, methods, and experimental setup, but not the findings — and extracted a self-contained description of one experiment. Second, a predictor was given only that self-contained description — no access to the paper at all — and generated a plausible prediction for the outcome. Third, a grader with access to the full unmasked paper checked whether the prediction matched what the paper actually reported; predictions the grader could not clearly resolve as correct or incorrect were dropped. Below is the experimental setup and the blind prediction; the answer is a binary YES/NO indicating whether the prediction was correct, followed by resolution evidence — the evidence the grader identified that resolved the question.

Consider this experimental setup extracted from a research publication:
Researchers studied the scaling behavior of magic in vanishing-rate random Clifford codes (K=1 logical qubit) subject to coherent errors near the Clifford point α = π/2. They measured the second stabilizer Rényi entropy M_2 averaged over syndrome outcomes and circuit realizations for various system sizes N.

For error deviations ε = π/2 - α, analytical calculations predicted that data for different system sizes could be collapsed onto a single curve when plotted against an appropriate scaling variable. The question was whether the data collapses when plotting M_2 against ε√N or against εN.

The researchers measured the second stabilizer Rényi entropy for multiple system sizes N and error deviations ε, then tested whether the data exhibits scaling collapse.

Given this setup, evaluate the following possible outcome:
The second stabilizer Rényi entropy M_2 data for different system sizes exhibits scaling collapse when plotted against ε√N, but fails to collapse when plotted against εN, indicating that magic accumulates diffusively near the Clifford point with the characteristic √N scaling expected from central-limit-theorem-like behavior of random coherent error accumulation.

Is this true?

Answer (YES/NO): YES